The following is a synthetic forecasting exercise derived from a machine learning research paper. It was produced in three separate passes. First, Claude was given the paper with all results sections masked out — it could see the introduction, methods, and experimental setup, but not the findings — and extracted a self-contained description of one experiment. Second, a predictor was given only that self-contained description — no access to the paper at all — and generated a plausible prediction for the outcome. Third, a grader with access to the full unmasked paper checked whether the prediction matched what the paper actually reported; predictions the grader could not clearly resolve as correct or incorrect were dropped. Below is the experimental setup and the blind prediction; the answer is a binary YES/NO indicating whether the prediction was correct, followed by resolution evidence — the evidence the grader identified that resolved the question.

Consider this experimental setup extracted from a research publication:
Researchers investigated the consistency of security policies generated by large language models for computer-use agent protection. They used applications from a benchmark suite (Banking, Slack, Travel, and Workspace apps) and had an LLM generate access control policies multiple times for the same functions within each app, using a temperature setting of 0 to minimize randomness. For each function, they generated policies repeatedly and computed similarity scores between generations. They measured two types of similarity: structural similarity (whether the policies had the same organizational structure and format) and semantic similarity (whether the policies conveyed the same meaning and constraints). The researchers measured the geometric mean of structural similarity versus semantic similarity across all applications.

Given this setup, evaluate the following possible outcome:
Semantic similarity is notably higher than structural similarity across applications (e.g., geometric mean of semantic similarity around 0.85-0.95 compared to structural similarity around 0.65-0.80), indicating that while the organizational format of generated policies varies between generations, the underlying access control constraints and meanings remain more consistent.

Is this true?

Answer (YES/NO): NO